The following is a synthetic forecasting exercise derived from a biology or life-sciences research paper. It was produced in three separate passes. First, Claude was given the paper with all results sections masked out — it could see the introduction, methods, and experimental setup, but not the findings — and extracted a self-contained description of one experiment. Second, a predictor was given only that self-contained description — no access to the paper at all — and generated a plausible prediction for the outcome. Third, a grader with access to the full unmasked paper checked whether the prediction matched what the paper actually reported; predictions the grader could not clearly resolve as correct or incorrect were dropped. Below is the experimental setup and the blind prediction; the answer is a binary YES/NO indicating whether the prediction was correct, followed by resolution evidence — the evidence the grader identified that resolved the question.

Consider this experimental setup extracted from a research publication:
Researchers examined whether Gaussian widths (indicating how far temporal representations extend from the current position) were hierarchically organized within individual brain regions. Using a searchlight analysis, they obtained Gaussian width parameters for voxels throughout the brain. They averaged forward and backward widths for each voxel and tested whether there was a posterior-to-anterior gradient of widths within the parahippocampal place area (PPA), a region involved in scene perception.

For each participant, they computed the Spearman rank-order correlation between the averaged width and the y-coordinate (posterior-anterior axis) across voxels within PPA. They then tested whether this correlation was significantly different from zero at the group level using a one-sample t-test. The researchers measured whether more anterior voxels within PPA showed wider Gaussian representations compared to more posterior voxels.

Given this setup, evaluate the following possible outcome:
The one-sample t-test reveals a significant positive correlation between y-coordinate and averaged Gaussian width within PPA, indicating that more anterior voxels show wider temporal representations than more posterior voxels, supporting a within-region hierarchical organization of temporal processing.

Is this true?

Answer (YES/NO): YES